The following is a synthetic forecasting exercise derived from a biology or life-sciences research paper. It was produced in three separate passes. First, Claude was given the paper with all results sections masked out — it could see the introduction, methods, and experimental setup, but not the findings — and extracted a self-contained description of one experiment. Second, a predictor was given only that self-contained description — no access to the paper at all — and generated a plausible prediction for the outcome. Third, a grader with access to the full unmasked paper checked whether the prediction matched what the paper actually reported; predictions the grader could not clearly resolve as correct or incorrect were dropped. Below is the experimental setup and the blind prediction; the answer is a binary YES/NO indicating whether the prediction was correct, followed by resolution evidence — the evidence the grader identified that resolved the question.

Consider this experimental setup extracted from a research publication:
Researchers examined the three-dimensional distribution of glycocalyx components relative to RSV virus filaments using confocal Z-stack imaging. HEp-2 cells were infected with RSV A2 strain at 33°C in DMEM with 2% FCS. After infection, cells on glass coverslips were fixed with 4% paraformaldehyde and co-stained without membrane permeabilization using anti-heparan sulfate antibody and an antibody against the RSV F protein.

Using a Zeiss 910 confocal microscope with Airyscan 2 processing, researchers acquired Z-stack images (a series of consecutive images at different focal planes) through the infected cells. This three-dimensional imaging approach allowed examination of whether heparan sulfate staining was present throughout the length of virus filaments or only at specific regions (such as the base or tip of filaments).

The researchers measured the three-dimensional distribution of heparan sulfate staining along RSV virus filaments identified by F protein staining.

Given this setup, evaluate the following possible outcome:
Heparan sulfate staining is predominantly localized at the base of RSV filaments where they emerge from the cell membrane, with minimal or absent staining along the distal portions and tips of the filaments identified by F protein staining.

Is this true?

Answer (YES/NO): NO